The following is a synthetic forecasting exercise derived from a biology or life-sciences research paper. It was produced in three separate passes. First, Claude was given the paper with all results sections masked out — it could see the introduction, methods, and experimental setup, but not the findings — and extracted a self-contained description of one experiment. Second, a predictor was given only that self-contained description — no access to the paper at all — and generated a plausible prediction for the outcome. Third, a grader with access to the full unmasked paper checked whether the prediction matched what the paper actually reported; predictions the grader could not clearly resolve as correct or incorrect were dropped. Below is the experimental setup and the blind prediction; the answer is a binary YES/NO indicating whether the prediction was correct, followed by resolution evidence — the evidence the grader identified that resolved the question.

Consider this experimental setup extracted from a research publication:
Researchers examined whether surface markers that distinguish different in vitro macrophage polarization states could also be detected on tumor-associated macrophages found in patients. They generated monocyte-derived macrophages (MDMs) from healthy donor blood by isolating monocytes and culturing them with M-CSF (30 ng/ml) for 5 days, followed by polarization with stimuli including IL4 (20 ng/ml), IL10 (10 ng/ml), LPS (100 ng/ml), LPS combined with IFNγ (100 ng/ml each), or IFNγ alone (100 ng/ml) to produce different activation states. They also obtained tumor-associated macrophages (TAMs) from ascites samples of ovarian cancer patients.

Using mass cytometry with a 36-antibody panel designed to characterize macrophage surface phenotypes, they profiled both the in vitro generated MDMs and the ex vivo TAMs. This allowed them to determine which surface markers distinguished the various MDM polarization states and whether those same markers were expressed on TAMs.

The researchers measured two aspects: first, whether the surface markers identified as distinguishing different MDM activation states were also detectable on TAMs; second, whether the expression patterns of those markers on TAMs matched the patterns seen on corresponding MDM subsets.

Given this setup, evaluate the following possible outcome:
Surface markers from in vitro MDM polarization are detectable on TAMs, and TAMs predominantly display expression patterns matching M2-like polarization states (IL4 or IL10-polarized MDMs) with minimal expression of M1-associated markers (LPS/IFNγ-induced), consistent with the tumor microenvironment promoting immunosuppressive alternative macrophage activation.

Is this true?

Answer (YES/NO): NO